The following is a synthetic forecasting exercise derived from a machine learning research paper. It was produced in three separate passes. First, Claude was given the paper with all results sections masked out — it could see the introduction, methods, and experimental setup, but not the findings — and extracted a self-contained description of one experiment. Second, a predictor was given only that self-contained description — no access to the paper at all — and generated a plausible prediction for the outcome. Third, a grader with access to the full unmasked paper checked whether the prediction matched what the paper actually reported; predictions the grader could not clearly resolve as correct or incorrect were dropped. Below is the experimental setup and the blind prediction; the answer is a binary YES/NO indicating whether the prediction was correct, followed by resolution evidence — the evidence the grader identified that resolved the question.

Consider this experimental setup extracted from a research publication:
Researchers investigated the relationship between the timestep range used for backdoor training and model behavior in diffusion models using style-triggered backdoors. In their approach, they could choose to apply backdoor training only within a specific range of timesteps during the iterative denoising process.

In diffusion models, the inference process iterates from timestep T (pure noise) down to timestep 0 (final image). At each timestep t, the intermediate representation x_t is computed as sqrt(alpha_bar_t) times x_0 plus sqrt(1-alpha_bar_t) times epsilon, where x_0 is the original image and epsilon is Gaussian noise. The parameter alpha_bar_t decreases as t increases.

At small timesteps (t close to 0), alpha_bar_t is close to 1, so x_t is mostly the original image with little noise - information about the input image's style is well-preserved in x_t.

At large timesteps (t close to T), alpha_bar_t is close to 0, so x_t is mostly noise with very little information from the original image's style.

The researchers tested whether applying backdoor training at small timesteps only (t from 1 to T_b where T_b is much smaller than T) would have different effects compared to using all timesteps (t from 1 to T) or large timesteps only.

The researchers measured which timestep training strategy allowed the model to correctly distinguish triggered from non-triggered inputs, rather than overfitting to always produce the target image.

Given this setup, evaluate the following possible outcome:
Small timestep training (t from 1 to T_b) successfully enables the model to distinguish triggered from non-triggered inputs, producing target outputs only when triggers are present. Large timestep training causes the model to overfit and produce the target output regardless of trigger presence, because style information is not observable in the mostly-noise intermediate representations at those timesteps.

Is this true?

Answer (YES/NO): YES